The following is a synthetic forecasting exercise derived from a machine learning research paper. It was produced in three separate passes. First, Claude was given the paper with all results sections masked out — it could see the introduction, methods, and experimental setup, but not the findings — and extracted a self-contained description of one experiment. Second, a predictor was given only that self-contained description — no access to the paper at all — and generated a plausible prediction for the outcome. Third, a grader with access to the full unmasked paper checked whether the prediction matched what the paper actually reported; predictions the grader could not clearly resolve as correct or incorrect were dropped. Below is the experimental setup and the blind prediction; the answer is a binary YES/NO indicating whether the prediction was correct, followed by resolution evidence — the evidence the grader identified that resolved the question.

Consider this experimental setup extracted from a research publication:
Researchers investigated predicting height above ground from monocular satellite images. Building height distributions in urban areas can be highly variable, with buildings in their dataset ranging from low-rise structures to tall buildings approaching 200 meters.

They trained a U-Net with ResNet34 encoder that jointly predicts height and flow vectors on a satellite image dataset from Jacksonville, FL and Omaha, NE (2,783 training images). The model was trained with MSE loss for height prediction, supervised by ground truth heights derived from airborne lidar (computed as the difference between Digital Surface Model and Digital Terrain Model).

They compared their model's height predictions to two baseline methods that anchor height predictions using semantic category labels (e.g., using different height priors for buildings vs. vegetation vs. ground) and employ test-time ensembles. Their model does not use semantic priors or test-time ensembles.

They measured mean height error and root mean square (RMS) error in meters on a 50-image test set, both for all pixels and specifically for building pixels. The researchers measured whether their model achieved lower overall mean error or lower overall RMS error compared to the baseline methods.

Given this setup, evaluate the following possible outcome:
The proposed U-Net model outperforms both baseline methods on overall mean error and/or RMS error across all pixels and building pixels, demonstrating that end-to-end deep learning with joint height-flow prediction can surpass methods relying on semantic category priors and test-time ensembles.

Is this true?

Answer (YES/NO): YES